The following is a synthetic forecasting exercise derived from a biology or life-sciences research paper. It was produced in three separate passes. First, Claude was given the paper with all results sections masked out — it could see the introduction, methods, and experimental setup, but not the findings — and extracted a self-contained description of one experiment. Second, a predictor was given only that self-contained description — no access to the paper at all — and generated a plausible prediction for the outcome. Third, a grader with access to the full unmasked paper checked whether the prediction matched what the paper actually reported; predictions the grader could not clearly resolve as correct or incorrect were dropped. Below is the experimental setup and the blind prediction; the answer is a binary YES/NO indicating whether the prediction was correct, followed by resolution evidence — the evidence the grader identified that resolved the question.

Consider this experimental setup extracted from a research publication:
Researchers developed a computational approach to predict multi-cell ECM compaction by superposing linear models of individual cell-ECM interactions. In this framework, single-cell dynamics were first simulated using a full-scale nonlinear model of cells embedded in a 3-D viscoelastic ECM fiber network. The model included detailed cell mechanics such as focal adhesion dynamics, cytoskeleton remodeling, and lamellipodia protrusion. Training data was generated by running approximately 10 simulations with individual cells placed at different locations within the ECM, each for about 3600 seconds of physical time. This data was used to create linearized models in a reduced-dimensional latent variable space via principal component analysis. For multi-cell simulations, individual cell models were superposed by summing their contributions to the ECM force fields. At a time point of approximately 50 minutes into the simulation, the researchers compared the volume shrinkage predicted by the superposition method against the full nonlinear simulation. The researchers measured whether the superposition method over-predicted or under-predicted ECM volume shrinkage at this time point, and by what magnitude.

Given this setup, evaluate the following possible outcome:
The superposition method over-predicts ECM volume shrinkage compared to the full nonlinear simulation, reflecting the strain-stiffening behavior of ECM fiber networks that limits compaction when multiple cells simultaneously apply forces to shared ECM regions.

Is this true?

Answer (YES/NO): YES